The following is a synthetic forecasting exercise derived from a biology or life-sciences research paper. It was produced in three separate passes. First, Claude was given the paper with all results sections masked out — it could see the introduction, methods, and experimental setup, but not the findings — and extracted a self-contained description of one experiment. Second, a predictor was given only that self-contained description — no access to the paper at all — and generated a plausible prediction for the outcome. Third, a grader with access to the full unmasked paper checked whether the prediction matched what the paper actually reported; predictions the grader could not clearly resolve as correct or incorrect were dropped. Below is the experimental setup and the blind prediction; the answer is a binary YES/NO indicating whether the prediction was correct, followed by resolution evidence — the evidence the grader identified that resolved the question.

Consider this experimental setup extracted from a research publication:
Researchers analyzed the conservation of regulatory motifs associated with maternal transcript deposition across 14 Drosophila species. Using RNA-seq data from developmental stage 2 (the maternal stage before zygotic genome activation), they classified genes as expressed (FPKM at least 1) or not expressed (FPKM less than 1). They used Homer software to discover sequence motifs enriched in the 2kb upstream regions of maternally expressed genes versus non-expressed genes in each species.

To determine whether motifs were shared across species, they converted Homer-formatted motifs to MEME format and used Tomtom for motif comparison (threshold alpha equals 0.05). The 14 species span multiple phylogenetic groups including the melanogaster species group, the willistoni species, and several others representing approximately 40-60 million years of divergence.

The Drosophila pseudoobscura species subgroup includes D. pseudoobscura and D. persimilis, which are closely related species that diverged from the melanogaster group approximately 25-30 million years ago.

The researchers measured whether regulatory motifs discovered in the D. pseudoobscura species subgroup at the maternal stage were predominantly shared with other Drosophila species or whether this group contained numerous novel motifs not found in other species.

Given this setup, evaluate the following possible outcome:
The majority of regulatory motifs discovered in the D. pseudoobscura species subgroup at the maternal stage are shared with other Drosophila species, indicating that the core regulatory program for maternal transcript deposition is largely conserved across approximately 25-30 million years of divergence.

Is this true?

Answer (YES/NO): NO